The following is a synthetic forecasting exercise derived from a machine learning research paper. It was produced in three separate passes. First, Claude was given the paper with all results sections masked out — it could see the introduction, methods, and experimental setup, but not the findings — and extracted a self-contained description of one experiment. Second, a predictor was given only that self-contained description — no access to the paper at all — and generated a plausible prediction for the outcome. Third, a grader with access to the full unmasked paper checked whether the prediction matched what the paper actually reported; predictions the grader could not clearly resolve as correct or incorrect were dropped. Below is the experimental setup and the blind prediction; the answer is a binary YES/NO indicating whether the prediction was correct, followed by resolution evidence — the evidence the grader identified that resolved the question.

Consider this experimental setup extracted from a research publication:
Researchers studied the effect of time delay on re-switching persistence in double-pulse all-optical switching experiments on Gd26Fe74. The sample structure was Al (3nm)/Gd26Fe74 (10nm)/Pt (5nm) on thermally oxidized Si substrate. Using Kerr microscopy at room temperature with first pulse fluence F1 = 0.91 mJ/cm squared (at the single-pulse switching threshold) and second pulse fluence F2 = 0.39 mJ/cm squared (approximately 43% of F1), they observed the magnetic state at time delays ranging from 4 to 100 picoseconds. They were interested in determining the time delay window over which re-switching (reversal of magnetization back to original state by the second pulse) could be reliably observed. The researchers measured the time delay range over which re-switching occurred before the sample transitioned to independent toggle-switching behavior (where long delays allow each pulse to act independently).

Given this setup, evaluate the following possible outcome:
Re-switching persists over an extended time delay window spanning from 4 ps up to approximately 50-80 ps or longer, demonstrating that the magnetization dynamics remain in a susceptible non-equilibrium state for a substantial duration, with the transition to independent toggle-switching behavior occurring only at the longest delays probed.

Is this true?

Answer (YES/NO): NO